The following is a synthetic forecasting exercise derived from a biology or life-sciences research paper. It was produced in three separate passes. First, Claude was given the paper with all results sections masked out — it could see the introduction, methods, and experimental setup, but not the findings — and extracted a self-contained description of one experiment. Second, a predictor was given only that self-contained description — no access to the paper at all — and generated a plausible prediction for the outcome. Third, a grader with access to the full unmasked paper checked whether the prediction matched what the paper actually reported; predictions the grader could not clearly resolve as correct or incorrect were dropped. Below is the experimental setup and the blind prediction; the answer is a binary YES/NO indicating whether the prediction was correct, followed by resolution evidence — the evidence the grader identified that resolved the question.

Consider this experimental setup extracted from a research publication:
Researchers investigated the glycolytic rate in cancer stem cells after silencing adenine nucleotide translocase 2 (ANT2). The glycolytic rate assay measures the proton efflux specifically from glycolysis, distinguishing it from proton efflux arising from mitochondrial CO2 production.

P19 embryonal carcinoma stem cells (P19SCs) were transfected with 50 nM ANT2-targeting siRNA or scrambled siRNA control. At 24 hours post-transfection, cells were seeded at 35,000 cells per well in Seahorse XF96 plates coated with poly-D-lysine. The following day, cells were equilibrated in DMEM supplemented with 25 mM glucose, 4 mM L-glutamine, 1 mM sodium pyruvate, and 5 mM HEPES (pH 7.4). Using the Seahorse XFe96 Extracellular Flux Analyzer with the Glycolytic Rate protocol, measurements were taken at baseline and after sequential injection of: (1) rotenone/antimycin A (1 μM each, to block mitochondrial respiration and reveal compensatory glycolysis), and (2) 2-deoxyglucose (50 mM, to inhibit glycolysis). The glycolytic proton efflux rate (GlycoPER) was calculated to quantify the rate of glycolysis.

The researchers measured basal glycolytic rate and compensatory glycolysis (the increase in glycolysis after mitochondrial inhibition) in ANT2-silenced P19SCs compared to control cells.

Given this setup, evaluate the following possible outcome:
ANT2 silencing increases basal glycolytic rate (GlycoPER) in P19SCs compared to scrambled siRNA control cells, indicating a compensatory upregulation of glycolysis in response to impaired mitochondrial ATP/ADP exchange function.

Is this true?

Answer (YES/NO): NO